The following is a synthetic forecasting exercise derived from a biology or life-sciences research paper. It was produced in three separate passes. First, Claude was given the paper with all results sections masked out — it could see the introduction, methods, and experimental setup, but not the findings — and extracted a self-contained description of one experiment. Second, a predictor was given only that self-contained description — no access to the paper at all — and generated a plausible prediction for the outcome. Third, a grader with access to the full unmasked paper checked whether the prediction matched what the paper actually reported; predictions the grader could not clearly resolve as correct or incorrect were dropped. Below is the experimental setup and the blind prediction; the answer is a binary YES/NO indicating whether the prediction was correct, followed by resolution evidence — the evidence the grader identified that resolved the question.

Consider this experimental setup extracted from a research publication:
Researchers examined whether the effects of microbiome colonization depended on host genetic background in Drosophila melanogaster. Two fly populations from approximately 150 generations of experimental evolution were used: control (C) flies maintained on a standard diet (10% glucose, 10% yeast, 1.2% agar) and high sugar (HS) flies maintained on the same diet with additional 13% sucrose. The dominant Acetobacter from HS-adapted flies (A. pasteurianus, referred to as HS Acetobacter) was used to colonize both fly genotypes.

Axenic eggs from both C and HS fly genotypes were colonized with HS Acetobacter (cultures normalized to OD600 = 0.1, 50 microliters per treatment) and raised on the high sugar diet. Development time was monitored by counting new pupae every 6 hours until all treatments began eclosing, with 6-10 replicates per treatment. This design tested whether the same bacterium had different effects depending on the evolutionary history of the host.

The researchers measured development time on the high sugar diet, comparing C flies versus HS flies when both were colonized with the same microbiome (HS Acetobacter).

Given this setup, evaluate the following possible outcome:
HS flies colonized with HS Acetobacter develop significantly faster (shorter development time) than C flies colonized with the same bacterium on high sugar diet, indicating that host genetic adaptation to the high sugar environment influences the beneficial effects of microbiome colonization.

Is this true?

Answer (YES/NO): NO